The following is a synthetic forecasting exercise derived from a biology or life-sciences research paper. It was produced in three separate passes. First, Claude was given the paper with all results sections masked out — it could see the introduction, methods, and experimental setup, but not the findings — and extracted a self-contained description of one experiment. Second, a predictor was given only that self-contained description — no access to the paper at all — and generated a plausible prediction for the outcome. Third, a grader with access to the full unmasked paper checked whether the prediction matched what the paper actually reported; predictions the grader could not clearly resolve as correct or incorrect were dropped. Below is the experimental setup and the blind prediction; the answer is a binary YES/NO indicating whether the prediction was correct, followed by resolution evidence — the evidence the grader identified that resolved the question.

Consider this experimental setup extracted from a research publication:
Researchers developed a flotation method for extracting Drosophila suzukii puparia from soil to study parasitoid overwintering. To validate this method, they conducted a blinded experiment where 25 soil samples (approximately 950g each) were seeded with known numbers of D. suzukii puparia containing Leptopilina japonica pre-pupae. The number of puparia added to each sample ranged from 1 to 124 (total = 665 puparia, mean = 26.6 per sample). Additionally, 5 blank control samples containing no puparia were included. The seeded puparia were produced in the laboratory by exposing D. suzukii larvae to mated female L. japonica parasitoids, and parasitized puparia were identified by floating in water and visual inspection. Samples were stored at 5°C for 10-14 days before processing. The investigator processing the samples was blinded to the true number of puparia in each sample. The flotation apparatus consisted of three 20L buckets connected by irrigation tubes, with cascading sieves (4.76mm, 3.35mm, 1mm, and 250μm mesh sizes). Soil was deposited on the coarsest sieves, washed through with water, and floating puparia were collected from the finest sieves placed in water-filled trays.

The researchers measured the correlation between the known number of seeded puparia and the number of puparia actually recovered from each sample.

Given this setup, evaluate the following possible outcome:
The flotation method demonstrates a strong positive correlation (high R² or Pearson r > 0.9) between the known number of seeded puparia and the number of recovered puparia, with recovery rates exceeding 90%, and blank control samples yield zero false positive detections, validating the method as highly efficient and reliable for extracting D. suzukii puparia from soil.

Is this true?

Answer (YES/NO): NO